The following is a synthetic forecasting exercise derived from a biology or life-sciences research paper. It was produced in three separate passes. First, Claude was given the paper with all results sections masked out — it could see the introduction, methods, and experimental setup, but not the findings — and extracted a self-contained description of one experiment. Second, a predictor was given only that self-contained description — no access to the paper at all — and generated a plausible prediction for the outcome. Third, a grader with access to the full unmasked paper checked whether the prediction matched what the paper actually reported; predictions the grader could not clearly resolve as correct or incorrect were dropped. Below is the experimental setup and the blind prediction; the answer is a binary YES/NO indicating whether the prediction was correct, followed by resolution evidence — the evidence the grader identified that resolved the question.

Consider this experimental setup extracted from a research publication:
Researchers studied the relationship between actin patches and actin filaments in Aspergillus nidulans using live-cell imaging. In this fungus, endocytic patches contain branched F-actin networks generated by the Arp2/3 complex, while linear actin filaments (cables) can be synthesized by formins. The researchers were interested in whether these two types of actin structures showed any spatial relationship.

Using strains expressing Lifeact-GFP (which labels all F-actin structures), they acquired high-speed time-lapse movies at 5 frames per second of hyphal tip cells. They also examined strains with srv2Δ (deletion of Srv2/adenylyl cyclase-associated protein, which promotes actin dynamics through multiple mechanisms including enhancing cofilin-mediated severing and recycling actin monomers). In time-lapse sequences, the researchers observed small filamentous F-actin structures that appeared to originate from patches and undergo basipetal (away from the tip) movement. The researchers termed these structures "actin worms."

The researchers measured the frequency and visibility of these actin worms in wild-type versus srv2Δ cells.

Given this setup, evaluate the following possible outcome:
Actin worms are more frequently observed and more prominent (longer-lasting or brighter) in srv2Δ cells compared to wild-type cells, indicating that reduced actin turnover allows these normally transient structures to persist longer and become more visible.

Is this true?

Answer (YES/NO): YES